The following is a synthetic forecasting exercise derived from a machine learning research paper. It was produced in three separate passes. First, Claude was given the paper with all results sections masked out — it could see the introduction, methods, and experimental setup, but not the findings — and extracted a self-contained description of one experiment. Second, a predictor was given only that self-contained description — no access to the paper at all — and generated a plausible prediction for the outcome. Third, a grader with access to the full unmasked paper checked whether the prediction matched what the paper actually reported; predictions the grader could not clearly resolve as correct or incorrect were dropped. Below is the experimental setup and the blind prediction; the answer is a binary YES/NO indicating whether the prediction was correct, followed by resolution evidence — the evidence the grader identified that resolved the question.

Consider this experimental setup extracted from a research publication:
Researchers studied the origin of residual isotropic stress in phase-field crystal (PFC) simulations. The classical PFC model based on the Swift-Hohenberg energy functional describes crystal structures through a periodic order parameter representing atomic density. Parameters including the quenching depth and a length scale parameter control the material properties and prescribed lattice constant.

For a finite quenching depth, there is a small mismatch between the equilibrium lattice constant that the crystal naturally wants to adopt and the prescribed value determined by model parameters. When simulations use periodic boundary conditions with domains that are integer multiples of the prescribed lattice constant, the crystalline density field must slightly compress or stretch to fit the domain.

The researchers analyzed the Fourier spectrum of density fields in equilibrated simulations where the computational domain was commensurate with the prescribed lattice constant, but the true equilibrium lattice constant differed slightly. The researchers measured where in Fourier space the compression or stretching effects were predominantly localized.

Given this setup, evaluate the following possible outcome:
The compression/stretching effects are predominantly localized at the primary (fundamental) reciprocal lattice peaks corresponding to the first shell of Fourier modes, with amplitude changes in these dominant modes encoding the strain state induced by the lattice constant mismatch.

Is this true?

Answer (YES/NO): NO